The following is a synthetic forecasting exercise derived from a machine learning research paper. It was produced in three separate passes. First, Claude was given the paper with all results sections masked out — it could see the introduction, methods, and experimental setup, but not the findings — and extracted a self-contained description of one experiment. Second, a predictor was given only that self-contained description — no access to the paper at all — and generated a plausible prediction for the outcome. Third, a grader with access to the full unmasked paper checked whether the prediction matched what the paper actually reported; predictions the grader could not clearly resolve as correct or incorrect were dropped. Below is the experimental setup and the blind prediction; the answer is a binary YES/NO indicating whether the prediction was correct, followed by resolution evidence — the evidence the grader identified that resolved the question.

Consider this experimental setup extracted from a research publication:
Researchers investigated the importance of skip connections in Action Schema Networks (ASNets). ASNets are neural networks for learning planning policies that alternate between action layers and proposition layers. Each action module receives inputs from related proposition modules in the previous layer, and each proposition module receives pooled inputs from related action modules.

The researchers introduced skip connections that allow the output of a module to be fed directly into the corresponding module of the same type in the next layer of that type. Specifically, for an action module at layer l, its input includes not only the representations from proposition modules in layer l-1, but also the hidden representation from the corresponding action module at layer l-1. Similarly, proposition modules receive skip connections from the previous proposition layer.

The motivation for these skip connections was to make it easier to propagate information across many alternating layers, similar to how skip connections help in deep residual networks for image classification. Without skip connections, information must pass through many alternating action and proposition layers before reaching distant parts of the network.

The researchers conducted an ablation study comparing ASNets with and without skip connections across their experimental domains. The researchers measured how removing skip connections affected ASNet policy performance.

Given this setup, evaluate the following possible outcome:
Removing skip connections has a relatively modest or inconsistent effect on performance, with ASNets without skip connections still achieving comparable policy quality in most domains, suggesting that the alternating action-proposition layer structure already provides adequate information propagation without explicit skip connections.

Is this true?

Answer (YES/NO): YES